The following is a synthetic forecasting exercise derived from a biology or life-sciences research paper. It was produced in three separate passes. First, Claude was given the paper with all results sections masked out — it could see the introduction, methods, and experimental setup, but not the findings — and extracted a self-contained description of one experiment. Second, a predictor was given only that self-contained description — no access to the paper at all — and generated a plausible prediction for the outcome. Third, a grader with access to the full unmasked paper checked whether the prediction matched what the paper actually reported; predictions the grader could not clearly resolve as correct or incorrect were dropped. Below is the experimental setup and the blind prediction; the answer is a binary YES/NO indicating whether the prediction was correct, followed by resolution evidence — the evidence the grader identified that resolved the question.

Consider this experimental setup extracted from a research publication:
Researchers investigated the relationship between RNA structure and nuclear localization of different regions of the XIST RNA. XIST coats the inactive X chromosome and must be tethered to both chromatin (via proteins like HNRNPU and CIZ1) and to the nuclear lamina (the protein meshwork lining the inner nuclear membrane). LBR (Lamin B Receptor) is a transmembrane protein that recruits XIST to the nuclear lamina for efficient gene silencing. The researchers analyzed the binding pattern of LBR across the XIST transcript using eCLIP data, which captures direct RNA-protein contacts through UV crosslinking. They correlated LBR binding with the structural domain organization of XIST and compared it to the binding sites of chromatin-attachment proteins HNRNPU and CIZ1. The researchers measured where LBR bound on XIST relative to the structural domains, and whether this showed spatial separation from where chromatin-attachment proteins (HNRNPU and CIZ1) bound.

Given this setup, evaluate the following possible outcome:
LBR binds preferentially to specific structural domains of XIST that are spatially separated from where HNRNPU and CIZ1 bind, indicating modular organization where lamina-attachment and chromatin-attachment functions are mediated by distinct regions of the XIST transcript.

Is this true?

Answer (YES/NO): YES